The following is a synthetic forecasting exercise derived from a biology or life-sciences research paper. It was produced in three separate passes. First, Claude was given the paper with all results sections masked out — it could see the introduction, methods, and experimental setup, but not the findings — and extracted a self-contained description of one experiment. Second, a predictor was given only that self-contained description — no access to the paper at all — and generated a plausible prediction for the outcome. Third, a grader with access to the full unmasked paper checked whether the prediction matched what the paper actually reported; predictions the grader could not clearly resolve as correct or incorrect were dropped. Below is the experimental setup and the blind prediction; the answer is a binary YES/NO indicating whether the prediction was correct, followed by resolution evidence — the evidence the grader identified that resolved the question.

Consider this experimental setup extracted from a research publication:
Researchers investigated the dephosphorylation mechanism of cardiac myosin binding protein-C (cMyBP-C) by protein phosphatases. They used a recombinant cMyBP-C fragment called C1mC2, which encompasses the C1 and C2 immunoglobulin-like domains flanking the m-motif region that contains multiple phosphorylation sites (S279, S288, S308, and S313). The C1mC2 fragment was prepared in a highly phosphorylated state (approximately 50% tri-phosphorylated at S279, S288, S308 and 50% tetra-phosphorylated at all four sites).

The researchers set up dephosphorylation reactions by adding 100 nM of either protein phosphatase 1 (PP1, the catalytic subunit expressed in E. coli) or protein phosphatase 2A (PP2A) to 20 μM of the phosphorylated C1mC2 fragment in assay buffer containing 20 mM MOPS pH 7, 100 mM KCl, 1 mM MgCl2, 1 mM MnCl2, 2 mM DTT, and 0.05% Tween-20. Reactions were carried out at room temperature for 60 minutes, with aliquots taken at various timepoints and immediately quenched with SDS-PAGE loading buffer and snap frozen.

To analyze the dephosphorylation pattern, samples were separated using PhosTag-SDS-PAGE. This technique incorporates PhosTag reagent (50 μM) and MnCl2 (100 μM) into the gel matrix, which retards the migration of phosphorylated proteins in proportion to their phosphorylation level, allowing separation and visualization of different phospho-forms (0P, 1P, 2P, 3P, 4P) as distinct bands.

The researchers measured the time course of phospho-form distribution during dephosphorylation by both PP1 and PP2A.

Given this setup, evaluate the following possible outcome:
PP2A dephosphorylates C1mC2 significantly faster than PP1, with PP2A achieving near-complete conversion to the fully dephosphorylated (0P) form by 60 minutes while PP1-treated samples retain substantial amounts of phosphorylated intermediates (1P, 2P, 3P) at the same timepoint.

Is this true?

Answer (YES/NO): NO